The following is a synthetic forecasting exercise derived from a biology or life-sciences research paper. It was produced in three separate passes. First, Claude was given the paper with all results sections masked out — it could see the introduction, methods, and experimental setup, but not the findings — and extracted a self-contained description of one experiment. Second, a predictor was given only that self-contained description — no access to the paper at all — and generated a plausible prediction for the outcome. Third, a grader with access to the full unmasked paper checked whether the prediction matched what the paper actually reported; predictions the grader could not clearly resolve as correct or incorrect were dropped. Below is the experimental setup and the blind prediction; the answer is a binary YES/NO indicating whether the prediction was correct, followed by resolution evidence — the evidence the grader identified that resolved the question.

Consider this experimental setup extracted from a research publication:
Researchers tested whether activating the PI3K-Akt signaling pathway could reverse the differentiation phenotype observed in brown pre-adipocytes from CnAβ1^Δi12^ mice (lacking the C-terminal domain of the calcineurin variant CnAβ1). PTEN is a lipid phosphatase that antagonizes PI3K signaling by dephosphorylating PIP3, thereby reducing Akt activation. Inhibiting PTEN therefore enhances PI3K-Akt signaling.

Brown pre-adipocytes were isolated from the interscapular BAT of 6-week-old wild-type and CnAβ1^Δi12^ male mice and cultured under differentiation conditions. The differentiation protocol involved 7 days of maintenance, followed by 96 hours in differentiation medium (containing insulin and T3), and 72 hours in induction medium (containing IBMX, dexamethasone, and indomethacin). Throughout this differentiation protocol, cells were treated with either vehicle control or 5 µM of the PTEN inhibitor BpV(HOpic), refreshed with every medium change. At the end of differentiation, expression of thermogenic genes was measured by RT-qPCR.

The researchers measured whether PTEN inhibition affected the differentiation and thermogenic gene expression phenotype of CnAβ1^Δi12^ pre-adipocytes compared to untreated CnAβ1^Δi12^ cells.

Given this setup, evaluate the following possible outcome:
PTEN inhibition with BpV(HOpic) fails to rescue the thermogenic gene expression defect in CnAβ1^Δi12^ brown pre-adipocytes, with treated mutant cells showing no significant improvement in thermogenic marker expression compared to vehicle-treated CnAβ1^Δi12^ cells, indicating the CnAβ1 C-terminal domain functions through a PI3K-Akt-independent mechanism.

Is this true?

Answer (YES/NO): NO